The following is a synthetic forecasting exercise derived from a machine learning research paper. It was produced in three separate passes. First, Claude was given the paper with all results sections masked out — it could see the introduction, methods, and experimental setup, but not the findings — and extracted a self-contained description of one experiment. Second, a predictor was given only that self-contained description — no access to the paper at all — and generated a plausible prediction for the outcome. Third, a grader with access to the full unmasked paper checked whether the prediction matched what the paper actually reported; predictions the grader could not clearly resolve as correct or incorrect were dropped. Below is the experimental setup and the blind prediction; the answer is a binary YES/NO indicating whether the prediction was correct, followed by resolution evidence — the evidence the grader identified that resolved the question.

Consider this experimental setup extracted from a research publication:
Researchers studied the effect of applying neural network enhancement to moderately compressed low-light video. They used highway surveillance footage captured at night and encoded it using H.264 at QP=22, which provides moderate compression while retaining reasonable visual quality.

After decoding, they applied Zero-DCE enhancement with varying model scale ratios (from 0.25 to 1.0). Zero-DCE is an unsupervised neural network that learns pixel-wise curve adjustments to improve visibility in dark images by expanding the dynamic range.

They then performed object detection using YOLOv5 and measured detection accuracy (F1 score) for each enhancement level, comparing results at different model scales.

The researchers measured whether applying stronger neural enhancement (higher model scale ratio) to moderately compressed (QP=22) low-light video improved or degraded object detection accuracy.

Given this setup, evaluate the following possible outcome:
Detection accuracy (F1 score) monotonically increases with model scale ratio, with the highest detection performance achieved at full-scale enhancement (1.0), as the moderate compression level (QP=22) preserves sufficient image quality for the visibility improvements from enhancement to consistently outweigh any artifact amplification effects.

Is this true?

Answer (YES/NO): YES